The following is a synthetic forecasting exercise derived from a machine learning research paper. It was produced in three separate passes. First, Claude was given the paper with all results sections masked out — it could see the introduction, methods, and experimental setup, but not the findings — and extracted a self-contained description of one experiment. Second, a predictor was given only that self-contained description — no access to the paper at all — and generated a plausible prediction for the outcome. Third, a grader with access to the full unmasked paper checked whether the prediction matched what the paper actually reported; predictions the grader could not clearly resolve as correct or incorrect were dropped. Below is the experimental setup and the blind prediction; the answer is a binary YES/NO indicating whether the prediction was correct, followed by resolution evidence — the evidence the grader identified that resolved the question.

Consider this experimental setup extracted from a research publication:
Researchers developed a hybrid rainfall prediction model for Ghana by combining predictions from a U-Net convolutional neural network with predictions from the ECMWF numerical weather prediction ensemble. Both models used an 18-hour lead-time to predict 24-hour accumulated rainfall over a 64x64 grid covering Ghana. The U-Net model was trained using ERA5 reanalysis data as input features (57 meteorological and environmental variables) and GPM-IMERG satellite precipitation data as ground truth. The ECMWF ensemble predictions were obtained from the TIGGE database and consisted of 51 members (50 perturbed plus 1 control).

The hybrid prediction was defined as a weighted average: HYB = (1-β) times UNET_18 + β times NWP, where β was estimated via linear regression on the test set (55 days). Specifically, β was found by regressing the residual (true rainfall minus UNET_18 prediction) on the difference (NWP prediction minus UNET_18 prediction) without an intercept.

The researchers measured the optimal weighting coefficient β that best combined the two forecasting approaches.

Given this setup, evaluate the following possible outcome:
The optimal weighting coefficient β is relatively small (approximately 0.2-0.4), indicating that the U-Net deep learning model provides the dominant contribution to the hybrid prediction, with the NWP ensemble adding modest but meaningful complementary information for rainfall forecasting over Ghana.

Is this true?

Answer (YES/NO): NO